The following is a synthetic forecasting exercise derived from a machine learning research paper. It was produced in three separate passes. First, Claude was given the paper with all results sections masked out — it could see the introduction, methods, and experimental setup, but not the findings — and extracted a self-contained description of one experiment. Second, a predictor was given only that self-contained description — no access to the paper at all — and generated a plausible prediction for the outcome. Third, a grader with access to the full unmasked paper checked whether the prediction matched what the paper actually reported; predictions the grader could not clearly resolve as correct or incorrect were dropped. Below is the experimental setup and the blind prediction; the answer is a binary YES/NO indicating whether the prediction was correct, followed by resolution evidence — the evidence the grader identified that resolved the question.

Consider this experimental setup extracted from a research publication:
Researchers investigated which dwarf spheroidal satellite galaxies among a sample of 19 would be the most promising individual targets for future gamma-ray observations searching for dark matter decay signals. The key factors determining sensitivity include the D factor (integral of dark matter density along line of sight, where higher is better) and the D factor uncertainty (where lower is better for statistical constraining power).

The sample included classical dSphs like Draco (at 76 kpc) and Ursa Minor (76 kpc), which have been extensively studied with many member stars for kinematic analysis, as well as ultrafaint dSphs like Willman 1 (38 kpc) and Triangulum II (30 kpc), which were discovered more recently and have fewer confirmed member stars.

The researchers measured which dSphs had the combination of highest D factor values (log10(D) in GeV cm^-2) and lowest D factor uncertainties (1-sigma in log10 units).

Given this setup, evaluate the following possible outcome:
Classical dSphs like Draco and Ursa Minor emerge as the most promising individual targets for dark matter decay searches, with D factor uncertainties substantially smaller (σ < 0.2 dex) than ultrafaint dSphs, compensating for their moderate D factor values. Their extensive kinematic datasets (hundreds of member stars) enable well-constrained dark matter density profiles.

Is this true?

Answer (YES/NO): NO